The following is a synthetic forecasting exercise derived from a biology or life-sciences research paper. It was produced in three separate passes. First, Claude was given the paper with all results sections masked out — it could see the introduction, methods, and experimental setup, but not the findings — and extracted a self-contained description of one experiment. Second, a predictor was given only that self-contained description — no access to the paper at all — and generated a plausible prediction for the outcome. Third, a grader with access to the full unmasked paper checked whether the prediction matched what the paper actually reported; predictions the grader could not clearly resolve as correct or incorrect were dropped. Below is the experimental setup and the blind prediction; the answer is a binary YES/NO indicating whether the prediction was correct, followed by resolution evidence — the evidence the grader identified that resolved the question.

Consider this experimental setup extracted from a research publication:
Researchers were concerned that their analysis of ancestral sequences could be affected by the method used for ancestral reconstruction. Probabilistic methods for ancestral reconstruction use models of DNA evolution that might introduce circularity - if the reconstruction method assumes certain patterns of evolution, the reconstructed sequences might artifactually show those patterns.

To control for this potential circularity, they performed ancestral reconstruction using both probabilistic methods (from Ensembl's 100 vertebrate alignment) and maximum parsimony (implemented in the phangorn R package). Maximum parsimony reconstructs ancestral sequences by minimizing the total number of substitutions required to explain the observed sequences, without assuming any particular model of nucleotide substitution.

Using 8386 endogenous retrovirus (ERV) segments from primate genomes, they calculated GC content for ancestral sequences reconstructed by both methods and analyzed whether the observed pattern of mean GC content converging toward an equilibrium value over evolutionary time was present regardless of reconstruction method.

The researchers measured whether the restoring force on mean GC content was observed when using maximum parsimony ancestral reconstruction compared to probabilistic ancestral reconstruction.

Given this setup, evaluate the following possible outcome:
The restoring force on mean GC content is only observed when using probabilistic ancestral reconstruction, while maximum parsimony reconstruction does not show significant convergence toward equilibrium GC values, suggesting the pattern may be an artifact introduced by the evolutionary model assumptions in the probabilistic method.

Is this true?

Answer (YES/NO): NO